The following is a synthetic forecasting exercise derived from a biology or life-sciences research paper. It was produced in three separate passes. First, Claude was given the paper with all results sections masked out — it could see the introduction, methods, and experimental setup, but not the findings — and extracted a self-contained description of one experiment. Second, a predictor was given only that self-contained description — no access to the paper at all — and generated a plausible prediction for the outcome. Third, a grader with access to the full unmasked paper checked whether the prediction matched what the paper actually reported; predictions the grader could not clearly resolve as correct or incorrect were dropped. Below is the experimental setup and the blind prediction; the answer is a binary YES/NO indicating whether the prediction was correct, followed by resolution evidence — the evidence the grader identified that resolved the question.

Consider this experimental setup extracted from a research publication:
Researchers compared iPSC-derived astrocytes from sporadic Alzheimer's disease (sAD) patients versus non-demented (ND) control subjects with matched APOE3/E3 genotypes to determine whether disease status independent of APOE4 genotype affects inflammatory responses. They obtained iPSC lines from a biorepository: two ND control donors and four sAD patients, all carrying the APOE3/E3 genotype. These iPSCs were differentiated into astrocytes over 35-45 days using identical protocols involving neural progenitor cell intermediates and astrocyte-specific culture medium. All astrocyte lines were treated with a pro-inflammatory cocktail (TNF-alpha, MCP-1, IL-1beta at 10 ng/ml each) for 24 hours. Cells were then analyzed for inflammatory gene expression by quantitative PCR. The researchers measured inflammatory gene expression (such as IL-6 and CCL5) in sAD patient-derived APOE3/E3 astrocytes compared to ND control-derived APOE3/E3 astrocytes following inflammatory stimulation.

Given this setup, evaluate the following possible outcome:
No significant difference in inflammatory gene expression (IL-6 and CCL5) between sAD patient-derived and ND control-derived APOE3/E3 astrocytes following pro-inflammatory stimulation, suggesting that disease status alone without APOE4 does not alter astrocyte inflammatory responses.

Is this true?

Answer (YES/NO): YES